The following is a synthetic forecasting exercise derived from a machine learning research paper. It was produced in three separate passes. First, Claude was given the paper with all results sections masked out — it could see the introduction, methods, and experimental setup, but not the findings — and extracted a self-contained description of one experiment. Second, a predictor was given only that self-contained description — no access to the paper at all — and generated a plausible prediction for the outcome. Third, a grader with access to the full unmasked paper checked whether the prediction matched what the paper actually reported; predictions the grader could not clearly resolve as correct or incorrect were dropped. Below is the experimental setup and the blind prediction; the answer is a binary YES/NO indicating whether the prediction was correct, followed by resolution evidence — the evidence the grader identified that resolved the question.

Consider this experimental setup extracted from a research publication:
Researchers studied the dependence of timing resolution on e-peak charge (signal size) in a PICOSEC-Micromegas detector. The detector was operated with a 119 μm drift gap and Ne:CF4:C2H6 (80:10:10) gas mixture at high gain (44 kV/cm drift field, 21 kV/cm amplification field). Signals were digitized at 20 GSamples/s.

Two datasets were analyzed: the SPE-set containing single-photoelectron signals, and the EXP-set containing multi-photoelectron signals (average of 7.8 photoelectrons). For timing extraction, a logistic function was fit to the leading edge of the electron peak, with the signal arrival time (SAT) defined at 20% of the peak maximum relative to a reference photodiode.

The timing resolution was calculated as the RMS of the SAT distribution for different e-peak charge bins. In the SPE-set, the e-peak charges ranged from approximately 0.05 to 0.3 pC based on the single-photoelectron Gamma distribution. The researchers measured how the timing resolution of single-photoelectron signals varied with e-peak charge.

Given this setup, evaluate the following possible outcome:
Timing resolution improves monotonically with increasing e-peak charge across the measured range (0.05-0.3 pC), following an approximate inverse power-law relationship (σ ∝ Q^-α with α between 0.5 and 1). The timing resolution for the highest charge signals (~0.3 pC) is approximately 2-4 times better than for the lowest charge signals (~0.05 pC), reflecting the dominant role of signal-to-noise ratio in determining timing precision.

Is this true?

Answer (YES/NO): NO